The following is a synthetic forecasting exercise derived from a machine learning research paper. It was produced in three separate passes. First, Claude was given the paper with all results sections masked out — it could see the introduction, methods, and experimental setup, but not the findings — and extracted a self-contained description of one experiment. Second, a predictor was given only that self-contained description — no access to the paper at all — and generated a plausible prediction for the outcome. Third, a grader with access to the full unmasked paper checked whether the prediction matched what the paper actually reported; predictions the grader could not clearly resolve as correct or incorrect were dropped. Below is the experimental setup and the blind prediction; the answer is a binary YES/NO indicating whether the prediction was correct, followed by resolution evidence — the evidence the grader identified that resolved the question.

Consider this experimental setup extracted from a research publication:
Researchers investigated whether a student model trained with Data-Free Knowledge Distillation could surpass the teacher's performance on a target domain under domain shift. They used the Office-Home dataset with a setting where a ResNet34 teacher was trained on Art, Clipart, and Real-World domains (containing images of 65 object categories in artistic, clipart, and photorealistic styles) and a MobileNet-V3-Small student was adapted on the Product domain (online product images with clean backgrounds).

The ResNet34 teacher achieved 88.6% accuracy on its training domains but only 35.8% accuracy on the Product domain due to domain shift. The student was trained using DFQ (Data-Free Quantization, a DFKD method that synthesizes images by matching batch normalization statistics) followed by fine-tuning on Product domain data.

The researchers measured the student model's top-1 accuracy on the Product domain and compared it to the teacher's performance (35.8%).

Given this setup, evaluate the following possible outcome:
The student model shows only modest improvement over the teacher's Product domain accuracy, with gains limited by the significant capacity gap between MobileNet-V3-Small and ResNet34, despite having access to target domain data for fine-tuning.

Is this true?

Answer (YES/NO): NO